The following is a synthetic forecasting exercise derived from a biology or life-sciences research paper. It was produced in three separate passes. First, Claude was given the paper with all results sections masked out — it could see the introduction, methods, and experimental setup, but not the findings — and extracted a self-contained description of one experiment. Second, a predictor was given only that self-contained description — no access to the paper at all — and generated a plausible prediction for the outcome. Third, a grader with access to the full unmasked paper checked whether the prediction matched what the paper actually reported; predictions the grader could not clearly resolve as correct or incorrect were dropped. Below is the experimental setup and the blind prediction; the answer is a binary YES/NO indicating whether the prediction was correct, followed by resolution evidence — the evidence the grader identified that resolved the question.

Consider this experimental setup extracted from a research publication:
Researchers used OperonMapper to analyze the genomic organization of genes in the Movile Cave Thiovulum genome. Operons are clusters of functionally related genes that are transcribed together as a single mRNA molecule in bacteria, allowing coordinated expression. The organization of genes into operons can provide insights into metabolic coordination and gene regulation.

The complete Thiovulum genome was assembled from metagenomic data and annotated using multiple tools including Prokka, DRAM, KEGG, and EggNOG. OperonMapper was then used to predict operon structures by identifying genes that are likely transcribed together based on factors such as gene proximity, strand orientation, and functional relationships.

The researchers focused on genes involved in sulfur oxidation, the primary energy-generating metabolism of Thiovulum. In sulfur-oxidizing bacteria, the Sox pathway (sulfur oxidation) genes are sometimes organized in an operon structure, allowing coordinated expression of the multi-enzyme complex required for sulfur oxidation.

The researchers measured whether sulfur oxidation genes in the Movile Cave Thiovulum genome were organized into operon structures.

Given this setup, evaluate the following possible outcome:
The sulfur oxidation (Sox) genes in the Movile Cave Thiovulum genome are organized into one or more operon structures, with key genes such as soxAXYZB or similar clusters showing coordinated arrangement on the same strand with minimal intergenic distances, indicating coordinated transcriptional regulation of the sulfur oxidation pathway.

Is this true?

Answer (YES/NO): NO